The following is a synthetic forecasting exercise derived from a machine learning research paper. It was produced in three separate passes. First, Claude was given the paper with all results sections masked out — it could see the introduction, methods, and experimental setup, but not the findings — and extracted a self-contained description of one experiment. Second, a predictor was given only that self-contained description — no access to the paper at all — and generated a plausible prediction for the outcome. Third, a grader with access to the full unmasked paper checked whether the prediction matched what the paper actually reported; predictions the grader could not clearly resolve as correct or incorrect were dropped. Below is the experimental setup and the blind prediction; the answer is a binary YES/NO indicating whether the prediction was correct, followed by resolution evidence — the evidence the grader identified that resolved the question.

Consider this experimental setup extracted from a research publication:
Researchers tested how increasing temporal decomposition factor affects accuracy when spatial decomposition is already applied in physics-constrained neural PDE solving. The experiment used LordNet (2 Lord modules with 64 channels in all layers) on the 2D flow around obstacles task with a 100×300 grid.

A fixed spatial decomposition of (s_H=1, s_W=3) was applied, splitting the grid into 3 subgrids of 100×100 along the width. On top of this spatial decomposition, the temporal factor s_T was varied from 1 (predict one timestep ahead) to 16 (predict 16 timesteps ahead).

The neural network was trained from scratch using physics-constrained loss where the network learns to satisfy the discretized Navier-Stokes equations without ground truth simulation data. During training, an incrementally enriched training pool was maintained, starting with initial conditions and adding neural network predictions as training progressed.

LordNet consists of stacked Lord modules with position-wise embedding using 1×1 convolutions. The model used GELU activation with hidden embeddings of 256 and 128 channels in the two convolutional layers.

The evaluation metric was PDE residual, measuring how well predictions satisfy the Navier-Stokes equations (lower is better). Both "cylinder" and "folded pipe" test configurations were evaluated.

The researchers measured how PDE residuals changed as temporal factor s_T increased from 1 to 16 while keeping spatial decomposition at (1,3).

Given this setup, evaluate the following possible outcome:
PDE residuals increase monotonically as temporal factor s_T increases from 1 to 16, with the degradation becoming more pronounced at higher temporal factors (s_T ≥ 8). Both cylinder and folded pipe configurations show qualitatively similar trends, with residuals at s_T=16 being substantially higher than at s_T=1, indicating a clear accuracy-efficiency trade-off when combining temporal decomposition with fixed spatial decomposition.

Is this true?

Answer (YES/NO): NO